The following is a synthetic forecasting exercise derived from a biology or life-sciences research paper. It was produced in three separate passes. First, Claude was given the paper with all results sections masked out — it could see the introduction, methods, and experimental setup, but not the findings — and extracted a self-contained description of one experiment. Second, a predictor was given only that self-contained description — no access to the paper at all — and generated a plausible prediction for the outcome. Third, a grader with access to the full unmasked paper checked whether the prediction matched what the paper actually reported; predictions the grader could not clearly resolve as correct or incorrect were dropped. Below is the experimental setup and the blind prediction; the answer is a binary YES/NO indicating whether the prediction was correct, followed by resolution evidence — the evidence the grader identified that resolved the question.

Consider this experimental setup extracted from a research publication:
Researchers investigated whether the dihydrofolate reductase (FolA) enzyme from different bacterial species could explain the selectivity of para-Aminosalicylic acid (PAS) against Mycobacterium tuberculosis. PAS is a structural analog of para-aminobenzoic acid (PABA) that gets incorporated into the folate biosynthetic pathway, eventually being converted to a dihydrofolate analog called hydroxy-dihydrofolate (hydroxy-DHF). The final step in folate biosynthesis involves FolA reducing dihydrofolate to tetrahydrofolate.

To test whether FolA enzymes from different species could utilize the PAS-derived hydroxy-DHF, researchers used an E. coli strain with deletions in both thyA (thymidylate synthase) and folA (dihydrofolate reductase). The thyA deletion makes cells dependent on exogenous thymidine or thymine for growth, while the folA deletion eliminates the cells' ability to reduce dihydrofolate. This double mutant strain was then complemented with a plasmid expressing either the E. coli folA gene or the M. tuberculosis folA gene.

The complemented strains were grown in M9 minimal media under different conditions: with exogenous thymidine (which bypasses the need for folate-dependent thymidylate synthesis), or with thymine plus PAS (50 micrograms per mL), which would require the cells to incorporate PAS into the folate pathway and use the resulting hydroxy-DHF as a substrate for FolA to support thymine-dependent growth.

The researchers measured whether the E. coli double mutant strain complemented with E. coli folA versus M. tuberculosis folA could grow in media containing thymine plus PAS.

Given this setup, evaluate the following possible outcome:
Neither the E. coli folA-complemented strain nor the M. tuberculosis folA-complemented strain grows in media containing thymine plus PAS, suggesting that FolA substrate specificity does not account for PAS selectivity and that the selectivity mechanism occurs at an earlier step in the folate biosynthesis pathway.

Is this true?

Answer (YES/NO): NO